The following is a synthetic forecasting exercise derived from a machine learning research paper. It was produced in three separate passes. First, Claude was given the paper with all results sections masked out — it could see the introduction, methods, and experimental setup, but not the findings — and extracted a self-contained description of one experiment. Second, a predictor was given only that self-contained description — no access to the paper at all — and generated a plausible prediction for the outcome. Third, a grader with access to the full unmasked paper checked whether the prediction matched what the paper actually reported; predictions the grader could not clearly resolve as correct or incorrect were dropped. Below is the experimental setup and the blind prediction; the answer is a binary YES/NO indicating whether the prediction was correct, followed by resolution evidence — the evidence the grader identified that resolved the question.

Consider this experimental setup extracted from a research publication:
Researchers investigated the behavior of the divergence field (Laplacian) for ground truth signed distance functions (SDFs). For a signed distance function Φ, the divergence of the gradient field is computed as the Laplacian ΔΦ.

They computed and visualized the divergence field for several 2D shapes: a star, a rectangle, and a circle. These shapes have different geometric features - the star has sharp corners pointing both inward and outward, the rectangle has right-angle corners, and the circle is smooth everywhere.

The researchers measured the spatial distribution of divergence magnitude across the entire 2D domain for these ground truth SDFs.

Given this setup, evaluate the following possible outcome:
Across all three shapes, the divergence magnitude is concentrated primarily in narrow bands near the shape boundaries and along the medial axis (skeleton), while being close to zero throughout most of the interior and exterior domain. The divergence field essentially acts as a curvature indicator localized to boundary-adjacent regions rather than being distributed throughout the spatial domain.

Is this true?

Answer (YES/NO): NO